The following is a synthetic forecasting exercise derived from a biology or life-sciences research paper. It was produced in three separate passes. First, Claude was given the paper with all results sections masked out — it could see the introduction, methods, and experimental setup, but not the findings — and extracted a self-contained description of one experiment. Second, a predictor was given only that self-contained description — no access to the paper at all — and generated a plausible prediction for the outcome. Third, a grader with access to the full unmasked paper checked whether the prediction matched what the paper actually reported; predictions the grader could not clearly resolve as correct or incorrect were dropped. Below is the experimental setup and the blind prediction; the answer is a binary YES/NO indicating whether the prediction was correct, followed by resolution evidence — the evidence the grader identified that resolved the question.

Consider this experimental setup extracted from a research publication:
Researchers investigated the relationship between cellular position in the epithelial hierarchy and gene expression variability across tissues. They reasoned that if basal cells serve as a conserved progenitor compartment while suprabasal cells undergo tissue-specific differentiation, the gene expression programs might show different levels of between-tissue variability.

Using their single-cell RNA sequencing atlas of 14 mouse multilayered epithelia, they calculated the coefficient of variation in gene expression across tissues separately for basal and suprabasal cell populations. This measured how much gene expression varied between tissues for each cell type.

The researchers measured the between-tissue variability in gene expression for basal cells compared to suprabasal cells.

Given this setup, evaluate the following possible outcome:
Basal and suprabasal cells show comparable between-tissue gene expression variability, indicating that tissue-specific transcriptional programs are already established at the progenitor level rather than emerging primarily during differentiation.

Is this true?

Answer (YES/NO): NO